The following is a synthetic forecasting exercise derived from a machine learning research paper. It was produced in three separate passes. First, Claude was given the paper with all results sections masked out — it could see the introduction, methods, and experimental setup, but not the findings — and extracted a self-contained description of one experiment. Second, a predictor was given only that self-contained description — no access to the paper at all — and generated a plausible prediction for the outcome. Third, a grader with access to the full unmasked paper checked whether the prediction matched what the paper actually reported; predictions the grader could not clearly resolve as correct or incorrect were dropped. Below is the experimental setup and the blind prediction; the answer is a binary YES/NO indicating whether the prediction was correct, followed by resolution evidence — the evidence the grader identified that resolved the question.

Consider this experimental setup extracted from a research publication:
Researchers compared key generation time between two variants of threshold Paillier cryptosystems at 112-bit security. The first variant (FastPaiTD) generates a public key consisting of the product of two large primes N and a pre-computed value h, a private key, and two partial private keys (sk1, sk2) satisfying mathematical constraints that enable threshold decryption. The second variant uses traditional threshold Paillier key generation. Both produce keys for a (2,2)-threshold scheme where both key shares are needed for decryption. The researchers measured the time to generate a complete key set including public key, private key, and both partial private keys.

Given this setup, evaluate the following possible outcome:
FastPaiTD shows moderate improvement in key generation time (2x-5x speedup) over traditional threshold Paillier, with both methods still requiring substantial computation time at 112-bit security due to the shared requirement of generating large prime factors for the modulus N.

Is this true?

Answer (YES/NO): NO